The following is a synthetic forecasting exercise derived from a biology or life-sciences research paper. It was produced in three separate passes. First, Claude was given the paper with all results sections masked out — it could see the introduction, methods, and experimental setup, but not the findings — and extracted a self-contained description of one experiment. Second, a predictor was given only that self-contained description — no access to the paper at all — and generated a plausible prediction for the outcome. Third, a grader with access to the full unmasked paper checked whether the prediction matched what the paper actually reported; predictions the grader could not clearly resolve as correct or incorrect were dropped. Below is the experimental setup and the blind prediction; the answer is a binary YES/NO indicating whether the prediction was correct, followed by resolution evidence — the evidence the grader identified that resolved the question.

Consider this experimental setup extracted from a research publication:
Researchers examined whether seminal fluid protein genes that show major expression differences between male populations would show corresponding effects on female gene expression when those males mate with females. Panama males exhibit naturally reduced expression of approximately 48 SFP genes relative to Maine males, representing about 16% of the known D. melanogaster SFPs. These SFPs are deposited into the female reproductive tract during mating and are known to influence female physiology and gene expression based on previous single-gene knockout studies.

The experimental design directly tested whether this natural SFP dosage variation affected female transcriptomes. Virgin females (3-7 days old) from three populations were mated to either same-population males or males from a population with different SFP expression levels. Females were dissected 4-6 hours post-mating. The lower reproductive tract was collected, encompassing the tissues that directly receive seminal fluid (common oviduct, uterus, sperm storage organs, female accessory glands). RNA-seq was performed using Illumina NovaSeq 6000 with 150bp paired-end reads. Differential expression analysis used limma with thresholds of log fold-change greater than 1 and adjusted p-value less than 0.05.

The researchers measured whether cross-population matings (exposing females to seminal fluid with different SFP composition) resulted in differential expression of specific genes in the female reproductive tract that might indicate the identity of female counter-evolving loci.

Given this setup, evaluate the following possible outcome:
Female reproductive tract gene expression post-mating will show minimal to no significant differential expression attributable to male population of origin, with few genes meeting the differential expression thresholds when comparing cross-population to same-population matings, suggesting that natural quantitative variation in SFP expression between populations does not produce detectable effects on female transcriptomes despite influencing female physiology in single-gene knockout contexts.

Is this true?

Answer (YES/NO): YES